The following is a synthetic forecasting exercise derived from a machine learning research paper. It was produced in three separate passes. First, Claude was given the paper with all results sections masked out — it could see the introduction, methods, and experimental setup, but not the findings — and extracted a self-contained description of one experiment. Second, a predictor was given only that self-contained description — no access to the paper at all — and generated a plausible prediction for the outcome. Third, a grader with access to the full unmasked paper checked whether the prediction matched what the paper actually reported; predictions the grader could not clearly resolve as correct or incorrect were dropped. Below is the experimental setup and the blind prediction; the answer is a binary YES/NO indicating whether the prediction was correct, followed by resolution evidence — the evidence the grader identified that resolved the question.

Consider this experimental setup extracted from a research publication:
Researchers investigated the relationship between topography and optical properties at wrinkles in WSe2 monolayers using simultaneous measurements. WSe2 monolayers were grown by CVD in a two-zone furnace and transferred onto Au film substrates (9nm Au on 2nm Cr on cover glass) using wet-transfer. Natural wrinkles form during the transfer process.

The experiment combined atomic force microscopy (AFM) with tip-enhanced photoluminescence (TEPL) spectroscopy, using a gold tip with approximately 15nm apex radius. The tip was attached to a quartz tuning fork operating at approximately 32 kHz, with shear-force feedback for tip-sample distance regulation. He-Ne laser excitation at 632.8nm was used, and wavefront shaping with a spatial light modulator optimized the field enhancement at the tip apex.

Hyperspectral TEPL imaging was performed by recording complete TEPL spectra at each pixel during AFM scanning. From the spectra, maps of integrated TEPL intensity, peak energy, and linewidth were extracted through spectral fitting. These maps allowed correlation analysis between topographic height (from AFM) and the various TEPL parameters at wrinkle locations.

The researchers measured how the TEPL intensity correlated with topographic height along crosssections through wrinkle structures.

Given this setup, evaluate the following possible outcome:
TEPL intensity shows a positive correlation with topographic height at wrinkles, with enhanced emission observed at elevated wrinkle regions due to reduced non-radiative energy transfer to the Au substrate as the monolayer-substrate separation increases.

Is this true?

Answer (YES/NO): NO